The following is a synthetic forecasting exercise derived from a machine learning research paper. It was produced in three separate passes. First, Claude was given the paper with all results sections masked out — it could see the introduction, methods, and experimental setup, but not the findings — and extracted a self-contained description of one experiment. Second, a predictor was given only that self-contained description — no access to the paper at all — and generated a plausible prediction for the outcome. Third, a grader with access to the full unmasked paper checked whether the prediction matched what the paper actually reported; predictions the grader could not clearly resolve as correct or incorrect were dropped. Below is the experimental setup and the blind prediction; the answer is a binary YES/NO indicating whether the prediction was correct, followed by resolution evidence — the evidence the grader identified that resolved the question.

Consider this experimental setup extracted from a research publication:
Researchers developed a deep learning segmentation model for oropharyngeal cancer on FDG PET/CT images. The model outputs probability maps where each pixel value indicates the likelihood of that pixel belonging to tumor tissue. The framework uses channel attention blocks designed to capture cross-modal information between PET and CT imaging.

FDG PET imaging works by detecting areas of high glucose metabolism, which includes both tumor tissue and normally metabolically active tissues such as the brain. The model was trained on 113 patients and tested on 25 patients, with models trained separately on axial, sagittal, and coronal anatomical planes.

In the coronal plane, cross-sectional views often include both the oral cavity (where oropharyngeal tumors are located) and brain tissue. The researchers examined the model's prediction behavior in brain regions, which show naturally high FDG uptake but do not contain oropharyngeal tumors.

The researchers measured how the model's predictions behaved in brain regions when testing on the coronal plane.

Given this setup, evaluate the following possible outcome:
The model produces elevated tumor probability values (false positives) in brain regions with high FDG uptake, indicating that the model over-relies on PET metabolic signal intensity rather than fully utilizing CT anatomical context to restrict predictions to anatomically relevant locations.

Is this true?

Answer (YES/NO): NO